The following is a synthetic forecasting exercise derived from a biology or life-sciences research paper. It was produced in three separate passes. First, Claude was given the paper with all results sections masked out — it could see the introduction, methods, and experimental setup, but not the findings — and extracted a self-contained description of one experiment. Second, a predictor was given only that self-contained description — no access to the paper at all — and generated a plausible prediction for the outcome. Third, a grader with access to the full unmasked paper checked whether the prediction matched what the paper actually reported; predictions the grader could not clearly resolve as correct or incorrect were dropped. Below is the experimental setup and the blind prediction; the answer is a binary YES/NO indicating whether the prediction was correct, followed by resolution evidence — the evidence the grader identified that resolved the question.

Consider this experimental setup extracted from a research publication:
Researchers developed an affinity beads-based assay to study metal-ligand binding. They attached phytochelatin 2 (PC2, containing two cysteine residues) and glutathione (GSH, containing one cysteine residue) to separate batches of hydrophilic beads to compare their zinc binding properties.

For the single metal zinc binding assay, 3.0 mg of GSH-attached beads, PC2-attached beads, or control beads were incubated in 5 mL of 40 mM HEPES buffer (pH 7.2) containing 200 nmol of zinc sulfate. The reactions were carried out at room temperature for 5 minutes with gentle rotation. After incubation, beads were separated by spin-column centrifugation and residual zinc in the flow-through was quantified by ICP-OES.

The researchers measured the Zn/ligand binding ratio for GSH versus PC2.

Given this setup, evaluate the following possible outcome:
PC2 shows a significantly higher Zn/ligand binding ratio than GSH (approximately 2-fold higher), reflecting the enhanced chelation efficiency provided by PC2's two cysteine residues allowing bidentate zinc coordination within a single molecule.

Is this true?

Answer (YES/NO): YES